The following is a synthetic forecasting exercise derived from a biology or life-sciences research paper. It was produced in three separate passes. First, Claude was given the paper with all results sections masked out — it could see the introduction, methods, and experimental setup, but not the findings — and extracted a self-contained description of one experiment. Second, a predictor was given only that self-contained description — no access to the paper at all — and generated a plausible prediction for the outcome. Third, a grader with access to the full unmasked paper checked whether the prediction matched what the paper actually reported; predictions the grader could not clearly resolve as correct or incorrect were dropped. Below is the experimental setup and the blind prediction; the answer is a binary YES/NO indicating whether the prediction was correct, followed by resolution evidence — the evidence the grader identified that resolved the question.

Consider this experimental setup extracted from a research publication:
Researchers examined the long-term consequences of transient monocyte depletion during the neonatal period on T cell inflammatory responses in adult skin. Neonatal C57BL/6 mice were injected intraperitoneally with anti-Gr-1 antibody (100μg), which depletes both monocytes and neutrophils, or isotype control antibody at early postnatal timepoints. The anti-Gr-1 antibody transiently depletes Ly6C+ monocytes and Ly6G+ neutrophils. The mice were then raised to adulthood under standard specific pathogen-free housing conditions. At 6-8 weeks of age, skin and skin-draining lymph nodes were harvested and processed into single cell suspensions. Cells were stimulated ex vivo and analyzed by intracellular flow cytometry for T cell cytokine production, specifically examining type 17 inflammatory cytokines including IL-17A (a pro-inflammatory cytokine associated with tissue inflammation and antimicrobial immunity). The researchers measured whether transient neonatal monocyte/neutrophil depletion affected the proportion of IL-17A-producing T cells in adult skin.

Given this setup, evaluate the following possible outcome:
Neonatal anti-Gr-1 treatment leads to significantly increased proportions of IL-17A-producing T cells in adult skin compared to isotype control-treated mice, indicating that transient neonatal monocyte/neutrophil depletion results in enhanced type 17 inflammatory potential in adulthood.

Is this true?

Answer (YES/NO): YES